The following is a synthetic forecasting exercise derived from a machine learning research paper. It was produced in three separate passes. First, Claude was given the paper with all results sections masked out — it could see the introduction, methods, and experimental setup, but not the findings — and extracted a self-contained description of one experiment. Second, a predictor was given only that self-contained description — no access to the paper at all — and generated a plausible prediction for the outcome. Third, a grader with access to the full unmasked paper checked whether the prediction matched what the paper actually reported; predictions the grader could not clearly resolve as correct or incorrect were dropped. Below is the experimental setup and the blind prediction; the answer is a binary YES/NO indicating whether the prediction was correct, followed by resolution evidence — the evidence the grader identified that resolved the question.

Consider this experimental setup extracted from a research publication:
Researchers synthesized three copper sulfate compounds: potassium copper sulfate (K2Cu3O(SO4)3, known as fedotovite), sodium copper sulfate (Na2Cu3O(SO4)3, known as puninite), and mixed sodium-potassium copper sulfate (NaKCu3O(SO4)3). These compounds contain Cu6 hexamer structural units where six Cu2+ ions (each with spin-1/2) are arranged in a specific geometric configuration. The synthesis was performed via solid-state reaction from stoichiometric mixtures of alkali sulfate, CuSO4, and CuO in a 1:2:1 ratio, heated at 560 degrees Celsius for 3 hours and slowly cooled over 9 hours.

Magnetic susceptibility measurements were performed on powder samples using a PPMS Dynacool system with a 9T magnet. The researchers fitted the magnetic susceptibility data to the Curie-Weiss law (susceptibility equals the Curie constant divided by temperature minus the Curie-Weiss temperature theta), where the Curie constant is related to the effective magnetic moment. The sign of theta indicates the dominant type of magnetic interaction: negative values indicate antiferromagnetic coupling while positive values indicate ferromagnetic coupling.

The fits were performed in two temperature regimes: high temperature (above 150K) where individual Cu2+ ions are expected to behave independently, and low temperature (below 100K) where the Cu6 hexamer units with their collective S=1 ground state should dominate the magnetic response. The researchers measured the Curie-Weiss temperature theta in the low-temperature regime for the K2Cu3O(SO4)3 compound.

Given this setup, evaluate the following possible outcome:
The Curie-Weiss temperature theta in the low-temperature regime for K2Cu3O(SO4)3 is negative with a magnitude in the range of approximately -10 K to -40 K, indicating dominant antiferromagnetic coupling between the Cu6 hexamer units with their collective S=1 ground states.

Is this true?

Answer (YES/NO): YES